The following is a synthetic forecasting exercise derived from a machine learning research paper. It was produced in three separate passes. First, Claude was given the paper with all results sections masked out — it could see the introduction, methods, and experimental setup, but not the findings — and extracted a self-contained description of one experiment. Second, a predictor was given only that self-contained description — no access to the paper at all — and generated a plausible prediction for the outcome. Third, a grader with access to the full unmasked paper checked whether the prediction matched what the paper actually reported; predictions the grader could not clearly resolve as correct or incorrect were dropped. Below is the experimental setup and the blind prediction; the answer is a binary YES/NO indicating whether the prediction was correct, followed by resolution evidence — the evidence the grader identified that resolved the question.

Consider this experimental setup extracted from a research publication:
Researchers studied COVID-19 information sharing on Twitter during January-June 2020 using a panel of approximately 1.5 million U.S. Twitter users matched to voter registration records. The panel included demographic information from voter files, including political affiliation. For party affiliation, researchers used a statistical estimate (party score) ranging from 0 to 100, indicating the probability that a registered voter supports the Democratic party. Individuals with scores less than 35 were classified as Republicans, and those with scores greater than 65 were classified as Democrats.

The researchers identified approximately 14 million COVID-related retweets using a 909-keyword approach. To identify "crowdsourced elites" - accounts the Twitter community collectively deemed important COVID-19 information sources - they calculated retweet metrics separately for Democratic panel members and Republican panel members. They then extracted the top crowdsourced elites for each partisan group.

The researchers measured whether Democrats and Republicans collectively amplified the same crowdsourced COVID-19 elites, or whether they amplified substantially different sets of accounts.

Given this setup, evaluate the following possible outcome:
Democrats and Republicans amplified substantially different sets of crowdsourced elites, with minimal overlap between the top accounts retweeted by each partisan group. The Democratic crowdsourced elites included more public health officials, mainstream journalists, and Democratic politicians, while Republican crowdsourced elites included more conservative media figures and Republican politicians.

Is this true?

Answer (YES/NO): NO